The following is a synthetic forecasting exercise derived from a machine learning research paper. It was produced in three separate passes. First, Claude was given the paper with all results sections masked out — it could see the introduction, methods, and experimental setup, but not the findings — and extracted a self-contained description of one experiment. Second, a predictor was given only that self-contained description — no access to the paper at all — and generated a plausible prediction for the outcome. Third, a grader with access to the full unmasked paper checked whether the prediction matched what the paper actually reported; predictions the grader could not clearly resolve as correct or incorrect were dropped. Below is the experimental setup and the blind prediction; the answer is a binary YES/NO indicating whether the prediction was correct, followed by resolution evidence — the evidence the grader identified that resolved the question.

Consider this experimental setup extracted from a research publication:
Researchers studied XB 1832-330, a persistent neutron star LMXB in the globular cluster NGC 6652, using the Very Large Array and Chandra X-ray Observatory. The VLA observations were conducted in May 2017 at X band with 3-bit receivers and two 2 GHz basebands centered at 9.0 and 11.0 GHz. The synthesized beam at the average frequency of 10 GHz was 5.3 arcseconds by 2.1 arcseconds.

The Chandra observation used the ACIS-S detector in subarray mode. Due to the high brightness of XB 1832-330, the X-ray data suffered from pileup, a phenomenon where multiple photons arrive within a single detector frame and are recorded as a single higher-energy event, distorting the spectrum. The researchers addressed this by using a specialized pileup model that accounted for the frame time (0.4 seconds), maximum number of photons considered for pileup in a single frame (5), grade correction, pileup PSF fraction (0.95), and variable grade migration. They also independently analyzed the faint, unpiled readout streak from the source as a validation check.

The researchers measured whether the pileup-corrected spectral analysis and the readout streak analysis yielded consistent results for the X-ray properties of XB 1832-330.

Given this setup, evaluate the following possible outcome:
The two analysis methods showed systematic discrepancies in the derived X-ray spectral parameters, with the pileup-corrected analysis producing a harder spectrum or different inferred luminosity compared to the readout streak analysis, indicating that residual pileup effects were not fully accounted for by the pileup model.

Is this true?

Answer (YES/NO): NO